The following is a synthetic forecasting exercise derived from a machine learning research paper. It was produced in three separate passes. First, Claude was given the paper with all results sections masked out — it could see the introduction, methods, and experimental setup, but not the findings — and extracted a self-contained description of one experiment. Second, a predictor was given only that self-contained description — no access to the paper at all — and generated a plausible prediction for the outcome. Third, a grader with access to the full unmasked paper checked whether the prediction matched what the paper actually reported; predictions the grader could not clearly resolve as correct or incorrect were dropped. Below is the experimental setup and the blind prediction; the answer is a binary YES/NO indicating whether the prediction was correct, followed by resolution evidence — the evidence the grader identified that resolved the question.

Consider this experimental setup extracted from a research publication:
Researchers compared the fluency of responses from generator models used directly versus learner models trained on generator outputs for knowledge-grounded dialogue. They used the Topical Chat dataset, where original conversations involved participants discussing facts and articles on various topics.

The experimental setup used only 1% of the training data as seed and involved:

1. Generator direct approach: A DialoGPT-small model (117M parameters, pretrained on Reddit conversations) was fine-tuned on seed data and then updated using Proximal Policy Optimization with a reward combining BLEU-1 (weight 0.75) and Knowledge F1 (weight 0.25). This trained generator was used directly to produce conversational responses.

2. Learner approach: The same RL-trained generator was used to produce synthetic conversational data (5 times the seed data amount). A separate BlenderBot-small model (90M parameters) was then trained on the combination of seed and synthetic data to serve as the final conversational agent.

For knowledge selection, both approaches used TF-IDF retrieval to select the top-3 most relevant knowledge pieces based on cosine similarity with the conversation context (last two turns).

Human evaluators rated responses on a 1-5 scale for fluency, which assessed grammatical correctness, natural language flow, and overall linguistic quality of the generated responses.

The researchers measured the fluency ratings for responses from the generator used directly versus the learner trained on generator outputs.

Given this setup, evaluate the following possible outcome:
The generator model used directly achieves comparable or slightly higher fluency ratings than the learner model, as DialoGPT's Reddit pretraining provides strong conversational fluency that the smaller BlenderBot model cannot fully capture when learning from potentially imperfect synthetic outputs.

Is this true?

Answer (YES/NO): NO